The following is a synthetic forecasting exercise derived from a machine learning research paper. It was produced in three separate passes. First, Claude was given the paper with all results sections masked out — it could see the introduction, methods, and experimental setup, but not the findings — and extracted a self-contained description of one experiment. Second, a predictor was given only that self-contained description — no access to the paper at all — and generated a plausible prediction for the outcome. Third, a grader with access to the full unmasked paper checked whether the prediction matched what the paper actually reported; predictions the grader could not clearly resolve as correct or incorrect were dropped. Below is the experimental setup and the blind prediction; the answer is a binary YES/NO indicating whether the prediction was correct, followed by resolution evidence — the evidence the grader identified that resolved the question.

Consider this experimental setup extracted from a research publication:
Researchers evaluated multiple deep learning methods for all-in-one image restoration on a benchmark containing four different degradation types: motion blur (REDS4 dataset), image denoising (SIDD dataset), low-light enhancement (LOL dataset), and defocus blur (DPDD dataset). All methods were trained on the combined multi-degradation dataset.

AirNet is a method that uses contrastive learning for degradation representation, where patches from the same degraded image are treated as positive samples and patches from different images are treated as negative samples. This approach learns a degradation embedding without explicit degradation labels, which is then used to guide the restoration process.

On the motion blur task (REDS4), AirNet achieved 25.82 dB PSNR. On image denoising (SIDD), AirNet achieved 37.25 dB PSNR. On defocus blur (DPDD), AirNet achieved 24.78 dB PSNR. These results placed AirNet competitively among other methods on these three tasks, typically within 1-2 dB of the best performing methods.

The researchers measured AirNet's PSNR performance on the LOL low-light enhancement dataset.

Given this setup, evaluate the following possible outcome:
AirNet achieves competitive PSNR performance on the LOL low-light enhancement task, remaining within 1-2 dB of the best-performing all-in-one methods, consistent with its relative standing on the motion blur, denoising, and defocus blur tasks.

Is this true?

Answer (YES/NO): NO